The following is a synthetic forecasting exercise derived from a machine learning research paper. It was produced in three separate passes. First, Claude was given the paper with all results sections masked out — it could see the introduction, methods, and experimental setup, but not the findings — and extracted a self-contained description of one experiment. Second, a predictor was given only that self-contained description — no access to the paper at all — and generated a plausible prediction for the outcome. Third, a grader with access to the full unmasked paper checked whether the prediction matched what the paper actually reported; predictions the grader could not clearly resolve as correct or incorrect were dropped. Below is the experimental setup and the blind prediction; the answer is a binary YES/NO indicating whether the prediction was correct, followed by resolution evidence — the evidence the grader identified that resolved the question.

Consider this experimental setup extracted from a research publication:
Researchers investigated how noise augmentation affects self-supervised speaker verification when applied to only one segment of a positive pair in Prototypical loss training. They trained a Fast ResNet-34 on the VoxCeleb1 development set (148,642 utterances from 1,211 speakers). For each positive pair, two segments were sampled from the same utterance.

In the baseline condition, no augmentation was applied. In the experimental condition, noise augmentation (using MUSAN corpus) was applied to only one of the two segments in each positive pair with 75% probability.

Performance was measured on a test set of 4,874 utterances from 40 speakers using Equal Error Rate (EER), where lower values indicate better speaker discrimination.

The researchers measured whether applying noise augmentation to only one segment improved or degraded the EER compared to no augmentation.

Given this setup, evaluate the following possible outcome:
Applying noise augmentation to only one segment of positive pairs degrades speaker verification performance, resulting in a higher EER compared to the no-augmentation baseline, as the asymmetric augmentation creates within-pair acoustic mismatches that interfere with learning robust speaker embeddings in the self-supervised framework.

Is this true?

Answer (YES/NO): YES